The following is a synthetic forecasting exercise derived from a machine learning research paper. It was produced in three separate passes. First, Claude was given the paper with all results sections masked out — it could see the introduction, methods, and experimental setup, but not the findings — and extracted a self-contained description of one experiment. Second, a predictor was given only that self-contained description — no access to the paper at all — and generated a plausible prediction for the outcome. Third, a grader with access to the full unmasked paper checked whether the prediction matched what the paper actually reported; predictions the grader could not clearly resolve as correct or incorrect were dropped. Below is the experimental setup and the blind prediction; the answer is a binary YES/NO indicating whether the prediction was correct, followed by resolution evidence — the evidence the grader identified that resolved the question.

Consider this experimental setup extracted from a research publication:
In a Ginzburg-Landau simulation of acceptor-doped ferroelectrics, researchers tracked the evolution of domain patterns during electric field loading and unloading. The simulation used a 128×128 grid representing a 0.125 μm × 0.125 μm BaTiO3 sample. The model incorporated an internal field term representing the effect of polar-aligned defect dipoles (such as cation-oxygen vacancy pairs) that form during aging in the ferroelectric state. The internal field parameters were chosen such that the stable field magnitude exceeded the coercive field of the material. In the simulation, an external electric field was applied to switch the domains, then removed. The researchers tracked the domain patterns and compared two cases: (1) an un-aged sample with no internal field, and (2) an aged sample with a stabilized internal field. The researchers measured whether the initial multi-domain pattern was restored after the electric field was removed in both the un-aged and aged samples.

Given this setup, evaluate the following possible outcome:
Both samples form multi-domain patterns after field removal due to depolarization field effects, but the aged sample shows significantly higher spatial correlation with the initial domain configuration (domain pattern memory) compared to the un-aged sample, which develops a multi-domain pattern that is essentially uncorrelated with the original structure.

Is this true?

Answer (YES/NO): NO